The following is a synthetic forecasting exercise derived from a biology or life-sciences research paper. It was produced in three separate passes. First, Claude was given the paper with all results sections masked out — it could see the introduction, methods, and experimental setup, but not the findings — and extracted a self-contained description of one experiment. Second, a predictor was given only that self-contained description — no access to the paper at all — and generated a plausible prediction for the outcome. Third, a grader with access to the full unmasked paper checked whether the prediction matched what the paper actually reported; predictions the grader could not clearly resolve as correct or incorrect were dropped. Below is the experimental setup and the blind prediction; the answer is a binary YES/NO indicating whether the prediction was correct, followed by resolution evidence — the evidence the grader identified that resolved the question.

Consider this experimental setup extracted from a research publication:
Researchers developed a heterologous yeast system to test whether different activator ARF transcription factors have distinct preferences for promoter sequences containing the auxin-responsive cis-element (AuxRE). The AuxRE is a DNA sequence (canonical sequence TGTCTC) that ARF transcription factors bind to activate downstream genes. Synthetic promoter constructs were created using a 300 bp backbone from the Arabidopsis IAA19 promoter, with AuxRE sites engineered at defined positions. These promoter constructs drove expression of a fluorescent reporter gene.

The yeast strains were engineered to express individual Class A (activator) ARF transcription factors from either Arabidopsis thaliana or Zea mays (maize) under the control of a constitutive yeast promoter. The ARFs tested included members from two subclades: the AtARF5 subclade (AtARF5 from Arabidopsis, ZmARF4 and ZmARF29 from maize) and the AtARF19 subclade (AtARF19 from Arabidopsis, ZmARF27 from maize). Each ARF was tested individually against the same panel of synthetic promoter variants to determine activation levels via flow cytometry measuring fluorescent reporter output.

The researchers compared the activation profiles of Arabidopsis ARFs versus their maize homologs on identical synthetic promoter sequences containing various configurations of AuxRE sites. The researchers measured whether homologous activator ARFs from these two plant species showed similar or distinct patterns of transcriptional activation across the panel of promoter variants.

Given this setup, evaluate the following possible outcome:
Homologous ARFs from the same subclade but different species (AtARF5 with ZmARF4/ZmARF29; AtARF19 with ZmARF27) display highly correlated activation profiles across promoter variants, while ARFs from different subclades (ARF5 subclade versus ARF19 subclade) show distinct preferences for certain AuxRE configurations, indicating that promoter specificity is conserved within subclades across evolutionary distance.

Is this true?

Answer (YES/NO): NO